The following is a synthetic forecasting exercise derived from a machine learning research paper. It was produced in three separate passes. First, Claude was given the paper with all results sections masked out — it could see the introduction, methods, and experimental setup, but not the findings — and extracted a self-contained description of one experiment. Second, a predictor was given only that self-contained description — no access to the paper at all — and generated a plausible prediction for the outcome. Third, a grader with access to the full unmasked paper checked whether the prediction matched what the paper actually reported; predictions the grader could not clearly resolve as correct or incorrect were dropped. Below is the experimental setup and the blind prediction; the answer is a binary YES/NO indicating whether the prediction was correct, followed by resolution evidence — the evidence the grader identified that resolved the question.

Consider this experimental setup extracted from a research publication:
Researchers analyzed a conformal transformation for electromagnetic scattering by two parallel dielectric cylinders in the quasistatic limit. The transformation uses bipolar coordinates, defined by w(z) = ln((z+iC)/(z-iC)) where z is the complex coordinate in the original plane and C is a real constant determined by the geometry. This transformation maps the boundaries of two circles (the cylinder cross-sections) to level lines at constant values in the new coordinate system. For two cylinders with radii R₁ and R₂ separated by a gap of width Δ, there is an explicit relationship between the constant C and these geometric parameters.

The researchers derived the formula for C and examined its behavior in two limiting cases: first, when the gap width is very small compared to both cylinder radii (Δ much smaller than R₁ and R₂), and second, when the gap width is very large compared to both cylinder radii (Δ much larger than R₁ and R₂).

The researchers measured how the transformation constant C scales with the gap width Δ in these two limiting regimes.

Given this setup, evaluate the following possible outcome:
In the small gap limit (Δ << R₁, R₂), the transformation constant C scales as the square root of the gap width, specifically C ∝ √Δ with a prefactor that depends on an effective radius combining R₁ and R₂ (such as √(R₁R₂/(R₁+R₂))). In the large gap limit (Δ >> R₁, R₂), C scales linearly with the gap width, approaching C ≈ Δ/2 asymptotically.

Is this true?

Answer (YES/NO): YES